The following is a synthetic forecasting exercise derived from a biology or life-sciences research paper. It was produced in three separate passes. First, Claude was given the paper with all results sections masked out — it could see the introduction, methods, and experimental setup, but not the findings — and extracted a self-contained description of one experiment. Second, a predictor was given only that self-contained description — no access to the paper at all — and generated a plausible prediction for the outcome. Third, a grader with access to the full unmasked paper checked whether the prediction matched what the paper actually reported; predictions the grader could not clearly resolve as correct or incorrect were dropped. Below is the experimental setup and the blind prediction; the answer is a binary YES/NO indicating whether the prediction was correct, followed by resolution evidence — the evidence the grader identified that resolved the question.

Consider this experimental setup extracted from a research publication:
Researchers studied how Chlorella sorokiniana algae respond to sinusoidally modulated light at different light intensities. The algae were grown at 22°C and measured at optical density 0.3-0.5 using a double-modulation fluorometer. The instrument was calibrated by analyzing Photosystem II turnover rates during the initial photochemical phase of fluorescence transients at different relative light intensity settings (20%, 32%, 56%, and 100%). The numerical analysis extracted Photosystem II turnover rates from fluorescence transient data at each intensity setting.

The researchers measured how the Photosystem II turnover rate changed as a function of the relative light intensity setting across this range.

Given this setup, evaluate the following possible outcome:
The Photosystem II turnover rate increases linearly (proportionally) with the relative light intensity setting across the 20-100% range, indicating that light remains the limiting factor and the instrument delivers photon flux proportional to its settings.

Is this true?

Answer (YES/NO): YES